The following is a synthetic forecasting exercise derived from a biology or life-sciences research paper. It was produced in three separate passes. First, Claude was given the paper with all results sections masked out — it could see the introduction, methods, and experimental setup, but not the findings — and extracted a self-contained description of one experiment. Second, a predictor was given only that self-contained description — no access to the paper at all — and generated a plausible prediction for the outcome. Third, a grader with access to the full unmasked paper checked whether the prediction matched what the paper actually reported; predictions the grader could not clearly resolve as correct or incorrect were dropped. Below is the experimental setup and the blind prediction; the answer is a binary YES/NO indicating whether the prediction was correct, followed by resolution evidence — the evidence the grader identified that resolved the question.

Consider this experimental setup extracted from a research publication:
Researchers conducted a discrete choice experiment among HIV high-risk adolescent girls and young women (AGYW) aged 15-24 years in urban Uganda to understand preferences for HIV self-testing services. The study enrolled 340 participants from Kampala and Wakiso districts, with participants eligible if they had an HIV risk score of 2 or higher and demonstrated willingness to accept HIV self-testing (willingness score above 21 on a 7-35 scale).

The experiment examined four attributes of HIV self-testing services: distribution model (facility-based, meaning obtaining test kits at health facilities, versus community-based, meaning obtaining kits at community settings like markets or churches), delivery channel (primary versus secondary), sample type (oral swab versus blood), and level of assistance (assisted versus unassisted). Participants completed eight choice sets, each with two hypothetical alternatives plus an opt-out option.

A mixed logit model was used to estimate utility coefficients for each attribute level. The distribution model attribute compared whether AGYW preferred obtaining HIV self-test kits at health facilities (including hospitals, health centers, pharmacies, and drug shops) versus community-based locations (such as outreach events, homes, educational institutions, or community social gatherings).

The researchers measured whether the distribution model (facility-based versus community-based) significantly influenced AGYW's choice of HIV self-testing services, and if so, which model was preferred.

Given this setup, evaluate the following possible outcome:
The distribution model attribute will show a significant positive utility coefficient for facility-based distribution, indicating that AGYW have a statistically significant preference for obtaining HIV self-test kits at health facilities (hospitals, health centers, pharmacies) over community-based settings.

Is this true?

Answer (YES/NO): YES